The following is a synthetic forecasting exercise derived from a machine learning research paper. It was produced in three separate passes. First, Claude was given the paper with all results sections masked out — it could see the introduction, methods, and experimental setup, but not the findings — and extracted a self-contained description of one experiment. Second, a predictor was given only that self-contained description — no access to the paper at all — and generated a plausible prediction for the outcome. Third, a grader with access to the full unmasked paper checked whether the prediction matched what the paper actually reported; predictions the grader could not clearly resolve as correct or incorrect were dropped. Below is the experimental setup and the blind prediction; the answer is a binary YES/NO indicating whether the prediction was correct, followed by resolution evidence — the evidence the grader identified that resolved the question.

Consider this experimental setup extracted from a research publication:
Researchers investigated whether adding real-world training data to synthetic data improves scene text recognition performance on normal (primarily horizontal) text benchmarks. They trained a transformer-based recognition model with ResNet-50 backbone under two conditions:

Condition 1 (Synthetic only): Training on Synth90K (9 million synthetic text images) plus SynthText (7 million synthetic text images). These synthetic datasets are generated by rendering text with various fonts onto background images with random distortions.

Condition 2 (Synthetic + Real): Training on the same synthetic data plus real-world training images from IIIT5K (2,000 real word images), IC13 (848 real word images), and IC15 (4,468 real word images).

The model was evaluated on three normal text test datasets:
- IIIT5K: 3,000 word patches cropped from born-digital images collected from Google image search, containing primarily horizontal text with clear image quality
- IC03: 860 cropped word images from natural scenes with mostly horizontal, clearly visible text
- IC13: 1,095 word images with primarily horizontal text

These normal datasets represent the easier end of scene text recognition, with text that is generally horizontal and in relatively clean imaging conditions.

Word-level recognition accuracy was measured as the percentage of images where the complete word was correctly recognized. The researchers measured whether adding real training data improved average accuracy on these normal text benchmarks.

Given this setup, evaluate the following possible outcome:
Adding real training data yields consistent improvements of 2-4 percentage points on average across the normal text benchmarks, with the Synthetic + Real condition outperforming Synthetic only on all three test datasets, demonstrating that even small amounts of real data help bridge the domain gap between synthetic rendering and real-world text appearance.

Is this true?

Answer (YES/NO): NO